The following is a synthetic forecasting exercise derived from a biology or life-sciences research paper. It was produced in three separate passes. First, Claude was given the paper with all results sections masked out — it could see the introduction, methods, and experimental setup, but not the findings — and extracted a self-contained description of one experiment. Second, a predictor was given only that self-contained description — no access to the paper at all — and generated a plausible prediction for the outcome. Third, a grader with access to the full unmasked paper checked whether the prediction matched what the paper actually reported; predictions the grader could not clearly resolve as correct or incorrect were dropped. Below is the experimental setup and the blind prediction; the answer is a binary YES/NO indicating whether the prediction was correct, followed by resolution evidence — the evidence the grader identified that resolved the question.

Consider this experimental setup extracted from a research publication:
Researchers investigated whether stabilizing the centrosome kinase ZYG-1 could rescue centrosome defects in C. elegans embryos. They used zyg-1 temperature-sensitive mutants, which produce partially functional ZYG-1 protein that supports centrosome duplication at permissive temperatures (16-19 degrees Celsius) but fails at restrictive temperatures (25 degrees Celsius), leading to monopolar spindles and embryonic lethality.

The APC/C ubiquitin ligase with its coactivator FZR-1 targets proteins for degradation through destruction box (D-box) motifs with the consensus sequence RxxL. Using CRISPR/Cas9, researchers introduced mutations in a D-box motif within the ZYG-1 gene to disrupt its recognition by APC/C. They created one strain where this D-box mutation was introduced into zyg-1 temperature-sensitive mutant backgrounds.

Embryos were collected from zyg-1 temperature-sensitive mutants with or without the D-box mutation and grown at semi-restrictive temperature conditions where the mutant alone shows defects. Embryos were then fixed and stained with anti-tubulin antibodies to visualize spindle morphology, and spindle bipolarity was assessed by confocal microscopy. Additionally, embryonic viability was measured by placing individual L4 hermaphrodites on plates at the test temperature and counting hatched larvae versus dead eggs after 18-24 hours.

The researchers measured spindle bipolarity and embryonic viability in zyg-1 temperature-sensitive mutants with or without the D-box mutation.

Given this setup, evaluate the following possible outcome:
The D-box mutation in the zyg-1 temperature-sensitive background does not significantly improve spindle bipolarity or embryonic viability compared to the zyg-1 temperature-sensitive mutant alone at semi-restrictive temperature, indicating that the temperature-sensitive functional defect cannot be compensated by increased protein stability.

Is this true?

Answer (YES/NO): NO